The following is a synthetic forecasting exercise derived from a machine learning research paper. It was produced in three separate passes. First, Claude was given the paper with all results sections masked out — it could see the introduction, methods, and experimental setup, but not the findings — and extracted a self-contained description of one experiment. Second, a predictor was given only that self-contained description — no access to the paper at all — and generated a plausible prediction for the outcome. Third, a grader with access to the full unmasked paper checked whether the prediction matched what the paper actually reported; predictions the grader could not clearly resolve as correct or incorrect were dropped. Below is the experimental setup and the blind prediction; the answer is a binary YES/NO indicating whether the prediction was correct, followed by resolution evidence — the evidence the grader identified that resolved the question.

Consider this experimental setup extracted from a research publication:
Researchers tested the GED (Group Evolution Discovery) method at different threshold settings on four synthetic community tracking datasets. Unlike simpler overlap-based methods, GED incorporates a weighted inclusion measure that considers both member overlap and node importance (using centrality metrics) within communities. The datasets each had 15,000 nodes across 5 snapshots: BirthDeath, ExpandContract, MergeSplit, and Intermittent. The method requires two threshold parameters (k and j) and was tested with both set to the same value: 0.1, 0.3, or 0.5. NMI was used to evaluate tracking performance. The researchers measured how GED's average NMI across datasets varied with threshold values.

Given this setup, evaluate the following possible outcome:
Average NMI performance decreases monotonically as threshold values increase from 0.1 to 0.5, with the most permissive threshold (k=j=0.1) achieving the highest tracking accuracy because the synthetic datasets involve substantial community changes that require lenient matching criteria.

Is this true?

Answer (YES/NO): YES